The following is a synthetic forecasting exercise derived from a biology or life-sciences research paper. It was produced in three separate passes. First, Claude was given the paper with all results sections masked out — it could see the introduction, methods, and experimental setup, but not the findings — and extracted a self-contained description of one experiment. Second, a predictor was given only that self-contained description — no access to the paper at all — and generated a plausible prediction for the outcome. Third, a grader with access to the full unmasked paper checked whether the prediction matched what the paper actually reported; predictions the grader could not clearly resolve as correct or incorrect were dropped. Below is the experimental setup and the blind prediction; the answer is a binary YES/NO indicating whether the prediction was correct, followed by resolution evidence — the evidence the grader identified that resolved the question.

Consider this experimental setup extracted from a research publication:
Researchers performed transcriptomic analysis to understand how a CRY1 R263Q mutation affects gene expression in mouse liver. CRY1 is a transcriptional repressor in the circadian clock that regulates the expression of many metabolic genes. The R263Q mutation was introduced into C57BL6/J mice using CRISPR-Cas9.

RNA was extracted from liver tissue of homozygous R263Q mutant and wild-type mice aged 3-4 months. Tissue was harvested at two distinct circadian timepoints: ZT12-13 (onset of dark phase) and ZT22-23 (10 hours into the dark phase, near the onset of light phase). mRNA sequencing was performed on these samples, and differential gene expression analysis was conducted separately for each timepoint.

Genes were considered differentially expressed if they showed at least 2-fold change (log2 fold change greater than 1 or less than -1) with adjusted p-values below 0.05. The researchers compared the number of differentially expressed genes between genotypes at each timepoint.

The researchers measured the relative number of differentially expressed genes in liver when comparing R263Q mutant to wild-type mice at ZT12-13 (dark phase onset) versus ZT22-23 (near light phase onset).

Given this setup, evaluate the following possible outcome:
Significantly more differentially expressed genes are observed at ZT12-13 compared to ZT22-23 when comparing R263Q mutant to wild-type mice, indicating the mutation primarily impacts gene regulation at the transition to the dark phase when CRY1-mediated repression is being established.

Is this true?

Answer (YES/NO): NO